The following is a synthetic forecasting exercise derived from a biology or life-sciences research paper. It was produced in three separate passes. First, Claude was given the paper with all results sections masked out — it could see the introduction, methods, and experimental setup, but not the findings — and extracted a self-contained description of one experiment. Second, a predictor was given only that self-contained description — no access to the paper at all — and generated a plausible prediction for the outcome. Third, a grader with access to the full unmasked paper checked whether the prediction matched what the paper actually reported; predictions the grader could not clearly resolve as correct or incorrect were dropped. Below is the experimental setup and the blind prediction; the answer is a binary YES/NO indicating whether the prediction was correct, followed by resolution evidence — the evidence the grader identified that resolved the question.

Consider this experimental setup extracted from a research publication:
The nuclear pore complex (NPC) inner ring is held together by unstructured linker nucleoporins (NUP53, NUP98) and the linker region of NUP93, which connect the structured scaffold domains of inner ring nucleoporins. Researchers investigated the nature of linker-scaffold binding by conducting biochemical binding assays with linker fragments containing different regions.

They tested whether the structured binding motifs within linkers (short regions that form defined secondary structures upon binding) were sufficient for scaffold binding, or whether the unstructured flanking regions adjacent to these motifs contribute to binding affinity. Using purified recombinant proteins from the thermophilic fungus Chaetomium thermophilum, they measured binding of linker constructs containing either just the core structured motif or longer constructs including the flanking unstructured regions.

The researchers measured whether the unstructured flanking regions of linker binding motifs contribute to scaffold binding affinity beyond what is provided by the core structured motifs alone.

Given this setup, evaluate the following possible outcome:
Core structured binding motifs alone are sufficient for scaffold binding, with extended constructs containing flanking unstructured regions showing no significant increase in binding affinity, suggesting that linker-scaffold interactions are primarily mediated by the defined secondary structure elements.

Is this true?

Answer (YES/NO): NO